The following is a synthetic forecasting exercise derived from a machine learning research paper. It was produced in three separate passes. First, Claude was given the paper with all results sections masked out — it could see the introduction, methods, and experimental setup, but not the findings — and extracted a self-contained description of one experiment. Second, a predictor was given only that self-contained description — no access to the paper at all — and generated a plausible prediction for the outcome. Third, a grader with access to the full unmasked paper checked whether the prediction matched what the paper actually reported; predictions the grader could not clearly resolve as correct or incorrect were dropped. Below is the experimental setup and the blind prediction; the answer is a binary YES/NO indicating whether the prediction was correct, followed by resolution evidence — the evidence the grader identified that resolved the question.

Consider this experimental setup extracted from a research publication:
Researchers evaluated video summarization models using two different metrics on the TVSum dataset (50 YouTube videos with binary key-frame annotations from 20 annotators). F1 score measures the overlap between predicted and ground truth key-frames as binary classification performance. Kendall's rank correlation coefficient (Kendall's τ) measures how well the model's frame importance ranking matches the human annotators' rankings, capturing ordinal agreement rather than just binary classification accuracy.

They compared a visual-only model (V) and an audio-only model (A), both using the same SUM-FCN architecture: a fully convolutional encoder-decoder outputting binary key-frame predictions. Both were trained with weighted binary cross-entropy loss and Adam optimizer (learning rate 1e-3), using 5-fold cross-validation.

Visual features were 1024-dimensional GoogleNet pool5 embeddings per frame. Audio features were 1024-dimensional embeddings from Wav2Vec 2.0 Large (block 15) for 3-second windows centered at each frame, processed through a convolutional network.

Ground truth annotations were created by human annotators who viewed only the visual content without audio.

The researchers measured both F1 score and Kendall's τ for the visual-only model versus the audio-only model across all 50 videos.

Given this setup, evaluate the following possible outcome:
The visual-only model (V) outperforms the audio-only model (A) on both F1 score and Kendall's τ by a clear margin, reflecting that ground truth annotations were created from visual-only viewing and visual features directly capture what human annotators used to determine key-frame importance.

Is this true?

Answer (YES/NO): NO